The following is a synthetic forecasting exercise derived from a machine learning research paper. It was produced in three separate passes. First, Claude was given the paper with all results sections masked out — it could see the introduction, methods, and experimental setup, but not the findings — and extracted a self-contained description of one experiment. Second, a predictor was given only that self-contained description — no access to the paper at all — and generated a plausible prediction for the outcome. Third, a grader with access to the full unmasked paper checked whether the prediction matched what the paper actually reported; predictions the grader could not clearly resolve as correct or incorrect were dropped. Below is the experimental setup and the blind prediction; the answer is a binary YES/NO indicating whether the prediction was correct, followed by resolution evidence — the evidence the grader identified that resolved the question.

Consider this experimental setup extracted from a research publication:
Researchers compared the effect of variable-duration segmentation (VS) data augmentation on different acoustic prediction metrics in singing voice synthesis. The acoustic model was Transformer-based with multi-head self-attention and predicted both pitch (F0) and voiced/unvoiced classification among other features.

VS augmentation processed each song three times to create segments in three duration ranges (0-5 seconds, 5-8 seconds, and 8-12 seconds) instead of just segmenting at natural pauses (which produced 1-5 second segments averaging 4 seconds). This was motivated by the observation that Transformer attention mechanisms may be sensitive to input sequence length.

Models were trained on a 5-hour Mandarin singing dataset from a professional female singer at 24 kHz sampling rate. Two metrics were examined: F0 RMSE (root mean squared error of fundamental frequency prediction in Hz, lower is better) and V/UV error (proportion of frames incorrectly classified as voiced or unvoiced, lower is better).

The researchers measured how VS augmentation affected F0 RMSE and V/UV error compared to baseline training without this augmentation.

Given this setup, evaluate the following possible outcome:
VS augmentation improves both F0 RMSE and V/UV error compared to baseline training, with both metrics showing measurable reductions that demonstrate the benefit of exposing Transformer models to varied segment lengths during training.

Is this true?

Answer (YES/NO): NO